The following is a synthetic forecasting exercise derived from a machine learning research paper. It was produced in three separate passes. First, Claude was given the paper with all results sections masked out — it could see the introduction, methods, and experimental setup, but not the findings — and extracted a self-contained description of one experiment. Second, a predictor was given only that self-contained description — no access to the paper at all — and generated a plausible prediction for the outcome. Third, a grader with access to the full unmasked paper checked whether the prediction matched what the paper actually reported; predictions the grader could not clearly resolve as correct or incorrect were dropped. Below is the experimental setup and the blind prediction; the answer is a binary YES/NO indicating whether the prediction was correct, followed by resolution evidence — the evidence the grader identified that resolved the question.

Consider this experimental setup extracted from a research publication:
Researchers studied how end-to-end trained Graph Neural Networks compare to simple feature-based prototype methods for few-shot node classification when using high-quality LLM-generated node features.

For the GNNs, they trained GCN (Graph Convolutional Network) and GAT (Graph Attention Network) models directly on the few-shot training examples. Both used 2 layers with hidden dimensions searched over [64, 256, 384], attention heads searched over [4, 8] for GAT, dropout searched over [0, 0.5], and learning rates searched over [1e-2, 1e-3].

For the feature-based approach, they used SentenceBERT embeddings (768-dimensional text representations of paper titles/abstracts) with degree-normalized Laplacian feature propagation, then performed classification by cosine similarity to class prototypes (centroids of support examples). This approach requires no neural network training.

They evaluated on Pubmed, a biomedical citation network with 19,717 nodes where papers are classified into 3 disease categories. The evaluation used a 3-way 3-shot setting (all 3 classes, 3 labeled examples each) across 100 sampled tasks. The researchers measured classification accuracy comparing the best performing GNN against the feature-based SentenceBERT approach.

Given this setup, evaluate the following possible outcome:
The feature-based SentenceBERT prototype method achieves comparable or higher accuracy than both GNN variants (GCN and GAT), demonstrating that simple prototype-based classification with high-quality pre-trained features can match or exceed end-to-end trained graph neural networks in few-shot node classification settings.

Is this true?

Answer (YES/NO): NO